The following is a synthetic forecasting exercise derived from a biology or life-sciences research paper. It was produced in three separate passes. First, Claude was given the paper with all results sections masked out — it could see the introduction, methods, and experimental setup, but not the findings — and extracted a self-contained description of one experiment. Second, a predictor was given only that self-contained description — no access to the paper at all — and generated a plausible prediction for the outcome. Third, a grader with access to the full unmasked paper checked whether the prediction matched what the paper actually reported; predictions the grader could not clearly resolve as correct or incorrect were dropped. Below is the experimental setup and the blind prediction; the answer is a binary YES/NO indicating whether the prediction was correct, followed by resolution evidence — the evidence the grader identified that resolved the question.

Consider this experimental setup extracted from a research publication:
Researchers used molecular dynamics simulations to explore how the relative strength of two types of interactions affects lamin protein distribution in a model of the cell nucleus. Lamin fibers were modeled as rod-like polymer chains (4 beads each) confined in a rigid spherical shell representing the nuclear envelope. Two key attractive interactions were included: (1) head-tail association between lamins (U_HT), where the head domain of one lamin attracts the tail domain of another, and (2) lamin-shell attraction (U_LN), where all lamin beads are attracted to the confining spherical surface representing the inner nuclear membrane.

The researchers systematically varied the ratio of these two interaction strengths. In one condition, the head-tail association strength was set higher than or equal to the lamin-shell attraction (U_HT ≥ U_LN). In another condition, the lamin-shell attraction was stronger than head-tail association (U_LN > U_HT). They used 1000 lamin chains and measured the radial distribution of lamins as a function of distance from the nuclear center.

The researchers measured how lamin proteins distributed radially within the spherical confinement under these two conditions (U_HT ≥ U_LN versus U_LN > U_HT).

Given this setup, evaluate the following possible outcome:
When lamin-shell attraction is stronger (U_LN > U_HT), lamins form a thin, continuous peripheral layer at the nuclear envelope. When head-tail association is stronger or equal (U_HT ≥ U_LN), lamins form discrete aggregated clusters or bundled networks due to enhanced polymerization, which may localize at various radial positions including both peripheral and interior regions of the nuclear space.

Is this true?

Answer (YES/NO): NO